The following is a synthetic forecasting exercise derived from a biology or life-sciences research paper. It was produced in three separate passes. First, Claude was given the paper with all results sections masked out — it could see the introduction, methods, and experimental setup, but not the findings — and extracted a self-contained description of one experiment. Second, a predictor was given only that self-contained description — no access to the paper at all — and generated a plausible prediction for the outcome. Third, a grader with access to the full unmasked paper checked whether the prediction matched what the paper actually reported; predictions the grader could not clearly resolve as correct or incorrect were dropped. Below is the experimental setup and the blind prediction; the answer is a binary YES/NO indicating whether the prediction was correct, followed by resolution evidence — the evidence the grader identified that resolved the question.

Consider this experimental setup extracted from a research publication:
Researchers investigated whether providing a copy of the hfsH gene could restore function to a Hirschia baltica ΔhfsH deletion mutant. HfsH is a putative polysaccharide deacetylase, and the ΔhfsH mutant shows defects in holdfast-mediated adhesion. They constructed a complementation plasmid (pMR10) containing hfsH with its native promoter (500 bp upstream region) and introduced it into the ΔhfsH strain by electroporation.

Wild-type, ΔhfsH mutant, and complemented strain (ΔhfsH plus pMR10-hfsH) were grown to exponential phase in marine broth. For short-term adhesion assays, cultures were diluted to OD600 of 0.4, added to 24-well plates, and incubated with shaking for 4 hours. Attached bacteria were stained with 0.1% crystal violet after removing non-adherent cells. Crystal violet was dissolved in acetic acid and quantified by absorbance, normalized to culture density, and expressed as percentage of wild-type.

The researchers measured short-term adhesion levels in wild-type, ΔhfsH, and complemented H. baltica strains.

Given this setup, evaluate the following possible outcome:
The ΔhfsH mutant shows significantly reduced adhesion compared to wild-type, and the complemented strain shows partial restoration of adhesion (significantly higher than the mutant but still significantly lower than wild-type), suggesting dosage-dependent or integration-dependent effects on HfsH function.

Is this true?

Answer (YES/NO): NO